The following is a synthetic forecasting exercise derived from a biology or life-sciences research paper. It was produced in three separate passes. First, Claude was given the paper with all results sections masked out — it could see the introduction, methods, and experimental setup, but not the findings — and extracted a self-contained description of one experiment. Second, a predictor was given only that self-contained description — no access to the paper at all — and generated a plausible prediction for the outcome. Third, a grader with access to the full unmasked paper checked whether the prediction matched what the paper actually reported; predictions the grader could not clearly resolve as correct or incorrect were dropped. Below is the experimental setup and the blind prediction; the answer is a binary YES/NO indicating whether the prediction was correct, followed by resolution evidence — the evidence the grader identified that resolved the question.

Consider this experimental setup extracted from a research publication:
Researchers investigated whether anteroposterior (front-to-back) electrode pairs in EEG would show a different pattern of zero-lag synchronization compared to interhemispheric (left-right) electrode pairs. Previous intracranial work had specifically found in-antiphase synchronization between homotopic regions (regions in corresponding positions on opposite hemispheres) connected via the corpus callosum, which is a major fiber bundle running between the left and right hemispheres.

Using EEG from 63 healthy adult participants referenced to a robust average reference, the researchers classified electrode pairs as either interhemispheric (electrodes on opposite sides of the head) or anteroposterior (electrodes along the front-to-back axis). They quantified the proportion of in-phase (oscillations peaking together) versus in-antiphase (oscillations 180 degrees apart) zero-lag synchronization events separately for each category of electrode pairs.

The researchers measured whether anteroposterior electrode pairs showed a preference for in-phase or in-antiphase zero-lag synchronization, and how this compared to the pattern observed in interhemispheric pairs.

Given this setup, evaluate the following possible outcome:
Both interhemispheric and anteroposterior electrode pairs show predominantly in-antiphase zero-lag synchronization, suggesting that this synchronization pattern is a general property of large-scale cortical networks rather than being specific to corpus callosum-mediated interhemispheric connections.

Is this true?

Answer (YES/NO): NO